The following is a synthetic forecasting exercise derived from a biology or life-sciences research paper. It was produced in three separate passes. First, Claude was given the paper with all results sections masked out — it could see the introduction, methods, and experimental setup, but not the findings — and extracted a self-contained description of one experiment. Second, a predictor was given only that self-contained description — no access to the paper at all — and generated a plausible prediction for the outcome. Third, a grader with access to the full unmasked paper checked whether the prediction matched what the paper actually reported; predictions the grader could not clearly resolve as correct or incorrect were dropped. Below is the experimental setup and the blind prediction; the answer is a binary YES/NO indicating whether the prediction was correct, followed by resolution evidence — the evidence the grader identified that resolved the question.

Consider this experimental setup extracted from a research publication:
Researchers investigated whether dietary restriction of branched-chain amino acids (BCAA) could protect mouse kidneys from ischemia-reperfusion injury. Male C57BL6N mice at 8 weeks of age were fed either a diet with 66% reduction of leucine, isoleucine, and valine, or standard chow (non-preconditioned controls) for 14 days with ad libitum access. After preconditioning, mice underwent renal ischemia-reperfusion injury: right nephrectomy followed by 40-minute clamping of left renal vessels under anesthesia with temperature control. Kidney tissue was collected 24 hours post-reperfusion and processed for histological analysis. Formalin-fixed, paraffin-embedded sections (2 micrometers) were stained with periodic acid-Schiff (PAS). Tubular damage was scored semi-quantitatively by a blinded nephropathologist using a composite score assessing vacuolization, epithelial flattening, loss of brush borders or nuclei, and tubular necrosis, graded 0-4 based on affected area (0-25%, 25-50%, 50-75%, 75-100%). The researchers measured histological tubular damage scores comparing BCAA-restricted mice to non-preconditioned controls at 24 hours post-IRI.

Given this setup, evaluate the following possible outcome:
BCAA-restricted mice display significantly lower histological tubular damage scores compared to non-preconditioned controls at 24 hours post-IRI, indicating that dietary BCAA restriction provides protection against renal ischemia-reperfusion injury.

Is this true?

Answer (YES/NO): NO